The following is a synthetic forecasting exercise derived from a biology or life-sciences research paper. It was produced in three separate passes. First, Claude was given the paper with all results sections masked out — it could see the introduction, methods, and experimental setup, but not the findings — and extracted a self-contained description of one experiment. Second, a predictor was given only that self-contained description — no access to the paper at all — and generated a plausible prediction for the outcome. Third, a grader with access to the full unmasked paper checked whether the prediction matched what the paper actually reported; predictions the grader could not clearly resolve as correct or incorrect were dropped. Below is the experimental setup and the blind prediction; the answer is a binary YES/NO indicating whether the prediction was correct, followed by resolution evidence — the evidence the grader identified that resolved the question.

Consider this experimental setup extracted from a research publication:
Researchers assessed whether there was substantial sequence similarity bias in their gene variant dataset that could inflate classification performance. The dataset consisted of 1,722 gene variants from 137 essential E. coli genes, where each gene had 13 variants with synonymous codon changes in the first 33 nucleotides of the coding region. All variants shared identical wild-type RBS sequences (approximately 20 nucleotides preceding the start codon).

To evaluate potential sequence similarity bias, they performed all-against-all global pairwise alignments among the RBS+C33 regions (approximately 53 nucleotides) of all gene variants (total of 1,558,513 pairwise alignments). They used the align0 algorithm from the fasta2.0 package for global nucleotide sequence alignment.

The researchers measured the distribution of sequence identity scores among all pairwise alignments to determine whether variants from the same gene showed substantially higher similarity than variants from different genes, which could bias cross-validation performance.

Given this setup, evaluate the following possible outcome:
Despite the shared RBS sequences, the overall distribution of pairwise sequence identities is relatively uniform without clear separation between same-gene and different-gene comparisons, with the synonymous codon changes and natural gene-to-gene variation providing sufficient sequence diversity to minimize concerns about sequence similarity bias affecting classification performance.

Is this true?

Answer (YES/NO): NO